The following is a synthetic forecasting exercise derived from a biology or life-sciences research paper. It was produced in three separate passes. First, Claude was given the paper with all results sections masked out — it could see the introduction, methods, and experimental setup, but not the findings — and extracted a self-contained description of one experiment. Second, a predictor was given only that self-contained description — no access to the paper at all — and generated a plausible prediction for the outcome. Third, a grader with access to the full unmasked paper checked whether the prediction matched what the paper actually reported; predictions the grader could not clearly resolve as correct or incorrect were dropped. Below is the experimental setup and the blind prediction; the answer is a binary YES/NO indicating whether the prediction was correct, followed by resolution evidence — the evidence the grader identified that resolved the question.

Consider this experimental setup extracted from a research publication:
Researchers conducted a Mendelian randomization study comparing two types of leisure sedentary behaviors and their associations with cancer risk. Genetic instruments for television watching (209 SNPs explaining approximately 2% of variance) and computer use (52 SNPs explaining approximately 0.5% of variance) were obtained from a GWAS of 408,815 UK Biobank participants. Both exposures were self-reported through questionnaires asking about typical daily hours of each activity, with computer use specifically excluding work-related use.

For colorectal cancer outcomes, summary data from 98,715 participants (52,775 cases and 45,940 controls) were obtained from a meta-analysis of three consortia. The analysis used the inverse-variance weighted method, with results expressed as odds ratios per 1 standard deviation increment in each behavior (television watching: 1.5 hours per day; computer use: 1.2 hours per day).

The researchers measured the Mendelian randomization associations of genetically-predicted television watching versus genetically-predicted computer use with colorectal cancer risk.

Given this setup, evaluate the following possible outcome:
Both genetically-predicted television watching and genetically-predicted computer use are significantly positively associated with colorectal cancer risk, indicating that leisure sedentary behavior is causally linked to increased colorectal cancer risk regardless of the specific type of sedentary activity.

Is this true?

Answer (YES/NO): NO